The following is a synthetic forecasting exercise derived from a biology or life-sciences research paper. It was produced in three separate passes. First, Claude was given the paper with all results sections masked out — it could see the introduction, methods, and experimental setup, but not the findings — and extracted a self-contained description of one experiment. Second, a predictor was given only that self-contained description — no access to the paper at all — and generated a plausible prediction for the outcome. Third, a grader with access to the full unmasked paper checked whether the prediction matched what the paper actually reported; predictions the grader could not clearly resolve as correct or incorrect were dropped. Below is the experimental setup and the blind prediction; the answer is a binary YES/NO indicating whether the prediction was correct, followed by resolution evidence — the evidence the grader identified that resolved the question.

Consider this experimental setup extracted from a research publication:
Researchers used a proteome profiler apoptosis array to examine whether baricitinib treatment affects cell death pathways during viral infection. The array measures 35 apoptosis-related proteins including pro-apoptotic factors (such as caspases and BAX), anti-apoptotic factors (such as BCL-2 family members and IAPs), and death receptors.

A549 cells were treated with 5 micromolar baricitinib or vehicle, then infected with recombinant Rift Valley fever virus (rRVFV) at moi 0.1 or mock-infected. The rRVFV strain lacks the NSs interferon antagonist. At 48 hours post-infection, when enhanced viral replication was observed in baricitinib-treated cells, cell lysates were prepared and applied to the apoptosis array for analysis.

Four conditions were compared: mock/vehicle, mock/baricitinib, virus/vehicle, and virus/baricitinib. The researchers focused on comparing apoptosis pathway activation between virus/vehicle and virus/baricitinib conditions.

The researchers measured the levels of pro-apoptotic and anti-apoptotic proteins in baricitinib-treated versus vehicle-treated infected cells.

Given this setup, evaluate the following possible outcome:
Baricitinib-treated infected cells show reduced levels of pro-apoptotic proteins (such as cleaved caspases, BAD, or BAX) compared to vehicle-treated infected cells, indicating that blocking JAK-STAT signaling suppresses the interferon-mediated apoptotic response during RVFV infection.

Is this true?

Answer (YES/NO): YES